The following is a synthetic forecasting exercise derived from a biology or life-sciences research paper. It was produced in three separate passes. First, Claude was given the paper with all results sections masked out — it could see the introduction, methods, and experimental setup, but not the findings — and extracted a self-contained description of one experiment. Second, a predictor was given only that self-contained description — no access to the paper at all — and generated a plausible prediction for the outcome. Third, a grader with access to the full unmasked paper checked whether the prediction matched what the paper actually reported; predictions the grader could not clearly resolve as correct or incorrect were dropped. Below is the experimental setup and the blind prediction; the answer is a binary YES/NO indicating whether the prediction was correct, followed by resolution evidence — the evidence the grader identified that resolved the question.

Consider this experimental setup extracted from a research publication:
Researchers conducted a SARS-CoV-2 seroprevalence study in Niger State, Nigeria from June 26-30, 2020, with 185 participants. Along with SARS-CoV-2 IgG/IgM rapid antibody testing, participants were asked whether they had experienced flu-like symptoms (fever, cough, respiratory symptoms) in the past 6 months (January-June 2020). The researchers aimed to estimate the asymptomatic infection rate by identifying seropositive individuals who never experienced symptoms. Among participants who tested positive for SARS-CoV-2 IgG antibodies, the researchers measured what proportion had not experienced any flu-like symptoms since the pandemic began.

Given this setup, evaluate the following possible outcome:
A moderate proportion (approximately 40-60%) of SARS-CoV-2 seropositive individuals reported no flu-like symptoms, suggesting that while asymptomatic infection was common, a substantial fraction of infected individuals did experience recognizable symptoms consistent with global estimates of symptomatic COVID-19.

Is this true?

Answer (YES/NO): YES